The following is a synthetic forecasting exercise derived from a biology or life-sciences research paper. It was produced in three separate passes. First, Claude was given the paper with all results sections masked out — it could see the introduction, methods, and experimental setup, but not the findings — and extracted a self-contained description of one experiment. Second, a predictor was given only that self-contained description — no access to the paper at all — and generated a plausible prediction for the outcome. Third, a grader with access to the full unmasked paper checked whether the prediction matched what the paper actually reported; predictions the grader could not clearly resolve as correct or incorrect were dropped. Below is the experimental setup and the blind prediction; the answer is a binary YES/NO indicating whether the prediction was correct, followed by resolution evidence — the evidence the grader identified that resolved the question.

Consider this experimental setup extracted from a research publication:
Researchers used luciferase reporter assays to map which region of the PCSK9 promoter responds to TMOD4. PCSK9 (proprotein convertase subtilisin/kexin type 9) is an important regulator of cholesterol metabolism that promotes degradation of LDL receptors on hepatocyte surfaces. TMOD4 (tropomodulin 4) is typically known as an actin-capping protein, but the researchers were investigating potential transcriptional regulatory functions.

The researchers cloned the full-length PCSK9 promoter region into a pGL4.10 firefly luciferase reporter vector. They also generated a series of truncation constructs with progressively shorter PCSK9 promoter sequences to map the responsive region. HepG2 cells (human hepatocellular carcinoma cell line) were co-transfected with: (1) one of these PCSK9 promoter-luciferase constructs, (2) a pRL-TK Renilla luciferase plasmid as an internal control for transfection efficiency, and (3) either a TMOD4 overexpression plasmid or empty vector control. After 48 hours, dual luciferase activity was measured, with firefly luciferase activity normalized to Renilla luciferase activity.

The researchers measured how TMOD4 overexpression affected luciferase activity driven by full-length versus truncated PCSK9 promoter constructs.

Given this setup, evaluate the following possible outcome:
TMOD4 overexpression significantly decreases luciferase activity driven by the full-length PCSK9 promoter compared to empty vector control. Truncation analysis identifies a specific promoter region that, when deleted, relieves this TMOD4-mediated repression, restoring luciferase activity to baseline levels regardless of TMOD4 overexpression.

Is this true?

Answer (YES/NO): NO